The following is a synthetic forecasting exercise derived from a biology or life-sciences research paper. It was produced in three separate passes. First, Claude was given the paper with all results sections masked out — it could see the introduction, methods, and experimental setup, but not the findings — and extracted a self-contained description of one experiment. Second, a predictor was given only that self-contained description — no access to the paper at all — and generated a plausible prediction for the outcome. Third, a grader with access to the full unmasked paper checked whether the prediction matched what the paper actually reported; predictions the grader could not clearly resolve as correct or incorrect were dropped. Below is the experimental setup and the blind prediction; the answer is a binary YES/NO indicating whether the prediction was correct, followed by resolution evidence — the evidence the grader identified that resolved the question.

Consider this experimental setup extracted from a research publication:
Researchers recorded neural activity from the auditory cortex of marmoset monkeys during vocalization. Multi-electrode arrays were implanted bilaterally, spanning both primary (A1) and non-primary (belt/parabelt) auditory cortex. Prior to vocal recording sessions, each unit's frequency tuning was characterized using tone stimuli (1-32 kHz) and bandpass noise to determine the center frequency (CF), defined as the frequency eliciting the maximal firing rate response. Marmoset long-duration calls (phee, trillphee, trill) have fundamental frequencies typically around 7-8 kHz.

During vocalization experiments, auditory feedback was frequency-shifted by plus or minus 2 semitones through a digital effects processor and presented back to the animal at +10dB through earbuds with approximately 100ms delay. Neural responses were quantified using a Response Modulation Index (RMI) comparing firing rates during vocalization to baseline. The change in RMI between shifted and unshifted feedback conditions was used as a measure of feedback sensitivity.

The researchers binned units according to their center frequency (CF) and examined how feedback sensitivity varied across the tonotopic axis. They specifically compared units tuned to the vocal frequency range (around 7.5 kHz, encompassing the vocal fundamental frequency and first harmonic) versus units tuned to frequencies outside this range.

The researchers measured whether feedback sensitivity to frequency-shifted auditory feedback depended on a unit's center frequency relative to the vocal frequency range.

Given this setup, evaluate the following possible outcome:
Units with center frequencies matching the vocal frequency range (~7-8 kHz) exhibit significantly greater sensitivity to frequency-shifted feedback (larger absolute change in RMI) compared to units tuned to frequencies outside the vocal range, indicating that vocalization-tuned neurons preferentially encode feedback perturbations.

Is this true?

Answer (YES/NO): YES